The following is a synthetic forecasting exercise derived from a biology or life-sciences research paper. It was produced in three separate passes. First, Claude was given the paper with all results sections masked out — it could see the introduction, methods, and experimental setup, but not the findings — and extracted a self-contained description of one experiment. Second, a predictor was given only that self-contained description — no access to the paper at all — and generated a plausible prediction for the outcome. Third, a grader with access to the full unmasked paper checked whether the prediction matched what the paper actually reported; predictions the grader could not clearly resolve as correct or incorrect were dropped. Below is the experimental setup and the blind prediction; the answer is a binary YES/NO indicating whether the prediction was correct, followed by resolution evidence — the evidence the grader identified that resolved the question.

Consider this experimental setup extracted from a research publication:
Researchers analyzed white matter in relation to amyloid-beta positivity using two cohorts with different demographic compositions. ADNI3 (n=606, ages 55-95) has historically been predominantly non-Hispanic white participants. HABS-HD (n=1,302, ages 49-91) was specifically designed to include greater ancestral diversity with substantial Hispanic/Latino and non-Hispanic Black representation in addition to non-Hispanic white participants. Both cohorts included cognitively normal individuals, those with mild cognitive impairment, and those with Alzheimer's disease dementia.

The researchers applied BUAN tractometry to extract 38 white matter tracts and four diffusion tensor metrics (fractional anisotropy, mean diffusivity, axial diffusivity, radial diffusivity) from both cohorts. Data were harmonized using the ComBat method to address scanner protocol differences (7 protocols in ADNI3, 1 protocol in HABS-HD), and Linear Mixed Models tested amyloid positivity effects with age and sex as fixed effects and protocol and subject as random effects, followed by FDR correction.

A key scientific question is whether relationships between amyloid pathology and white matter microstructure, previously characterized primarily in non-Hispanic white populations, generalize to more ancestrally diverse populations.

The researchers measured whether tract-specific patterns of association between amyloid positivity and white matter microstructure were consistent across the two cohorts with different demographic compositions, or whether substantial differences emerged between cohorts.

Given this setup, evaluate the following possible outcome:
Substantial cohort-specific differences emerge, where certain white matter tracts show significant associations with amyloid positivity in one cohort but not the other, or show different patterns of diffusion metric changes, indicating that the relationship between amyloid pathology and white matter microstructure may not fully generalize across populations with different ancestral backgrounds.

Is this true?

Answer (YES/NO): NO